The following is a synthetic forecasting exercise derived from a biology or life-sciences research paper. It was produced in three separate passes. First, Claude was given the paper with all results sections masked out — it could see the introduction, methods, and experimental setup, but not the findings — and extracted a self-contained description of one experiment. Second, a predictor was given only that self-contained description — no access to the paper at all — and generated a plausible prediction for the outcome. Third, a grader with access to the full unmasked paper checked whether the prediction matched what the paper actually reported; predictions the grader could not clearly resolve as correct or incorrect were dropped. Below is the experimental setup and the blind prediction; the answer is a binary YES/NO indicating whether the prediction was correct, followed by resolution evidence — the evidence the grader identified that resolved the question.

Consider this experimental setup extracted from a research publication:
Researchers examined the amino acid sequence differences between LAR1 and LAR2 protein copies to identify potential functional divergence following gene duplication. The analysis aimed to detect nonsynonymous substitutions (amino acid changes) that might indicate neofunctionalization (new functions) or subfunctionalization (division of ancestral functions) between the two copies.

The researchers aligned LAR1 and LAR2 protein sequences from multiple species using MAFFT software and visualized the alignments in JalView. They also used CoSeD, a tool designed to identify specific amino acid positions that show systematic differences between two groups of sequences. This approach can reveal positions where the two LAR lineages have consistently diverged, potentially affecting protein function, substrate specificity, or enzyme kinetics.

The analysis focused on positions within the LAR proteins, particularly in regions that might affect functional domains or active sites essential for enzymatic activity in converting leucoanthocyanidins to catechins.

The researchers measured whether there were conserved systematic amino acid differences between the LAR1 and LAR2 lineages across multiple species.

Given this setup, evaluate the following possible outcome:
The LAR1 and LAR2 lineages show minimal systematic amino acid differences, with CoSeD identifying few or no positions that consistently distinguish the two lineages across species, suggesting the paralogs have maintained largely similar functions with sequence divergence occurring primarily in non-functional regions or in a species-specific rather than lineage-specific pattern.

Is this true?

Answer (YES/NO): NO